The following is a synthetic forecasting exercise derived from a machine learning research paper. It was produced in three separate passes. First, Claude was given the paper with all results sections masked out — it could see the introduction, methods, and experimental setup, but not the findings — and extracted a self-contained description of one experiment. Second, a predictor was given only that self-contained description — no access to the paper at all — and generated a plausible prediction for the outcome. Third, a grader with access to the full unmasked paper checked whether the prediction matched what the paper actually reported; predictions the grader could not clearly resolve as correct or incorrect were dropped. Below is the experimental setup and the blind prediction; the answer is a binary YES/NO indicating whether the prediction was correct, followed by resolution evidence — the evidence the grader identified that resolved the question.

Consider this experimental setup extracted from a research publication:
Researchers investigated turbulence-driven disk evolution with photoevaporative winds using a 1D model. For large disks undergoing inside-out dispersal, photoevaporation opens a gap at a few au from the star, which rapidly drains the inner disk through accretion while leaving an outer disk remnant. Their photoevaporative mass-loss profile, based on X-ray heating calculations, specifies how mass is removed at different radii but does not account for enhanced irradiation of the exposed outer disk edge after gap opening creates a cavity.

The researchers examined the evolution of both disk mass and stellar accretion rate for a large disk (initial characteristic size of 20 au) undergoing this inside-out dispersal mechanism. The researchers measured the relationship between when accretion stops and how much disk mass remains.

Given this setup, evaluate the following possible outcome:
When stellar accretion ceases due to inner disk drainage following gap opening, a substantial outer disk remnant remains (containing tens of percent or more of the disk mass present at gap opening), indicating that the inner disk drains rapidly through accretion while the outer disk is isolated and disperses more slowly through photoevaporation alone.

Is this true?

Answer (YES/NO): YES